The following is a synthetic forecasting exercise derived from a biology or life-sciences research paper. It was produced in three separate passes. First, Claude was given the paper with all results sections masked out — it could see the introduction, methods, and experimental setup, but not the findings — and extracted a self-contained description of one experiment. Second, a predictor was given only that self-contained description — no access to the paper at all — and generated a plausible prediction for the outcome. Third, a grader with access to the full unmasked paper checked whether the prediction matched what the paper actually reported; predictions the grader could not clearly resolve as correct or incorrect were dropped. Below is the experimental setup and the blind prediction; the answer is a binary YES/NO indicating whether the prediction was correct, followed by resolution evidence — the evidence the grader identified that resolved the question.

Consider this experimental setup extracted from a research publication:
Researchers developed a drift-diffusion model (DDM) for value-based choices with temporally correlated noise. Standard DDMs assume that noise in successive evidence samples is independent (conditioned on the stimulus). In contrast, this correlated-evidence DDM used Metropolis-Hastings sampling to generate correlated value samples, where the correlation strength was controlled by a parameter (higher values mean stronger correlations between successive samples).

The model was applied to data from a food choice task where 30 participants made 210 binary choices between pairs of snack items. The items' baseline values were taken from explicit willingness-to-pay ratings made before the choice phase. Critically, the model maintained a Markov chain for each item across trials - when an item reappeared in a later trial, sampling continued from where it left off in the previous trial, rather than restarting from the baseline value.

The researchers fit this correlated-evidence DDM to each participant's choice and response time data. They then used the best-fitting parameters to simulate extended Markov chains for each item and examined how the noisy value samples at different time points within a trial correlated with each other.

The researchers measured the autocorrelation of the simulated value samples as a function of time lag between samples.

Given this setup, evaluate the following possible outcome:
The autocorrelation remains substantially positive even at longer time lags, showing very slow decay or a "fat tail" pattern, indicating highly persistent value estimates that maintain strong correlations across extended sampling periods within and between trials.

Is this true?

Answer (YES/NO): NO